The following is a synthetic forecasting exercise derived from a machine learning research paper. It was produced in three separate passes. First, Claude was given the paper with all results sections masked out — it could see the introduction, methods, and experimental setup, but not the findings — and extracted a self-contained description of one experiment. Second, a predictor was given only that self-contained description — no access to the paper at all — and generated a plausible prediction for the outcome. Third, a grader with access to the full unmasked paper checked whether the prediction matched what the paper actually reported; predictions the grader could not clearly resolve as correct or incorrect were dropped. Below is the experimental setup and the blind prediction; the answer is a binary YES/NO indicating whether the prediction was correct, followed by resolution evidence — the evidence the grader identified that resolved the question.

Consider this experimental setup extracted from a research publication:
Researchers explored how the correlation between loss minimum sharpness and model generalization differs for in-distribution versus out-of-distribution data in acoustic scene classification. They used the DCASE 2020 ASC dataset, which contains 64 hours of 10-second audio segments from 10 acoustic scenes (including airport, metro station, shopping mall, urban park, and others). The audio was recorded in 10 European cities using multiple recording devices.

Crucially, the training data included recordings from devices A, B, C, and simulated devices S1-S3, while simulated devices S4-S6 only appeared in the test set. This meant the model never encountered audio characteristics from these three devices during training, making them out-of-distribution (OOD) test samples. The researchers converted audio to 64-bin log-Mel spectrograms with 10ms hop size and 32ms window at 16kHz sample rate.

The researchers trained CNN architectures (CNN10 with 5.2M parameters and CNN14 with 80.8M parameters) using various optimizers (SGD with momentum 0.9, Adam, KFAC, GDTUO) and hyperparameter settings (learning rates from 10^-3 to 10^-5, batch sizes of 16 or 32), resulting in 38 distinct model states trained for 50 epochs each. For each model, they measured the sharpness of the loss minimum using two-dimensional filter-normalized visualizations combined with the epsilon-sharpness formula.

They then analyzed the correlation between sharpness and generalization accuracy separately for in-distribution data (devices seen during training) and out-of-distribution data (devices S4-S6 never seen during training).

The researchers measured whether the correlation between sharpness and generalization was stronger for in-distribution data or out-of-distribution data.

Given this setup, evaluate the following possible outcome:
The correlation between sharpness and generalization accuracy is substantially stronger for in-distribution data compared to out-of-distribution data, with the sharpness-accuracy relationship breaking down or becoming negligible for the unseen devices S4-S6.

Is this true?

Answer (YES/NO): NO